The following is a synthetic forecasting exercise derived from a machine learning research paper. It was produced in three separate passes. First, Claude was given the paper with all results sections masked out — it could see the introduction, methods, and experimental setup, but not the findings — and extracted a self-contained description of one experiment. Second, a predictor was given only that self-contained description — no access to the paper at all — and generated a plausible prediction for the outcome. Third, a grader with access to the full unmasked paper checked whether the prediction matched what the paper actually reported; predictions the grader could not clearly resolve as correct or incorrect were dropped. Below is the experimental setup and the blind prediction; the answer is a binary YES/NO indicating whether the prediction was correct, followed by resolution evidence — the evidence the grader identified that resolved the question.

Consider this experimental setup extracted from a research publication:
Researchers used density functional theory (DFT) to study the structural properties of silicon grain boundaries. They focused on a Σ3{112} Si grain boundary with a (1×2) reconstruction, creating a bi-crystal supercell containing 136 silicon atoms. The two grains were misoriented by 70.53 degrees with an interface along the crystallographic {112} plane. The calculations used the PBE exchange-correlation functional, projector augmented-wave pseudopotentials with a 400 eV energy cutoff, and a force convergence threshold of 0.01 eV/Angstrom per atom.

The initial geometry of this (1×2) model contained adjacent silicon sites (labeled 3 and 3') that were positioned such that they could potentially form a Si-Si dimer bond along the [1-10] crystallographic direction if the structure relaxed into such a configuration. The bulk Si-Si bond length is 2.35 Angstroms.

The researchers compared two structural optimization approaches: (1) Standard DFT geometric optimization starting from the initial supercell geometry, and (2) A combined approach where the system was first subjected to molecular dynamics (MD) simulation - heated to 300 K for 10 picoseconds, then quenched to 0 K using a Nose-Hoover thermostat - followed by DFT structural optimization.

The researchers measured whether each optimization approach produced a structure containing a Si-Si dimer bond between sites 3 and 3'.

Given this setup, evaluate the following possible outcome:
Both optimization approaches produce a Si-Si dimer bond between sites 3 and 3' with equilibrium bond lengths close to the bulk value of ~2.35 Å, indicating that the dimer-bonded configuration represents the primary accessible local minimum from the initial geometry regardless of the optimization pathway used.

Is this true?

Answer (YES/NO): NO